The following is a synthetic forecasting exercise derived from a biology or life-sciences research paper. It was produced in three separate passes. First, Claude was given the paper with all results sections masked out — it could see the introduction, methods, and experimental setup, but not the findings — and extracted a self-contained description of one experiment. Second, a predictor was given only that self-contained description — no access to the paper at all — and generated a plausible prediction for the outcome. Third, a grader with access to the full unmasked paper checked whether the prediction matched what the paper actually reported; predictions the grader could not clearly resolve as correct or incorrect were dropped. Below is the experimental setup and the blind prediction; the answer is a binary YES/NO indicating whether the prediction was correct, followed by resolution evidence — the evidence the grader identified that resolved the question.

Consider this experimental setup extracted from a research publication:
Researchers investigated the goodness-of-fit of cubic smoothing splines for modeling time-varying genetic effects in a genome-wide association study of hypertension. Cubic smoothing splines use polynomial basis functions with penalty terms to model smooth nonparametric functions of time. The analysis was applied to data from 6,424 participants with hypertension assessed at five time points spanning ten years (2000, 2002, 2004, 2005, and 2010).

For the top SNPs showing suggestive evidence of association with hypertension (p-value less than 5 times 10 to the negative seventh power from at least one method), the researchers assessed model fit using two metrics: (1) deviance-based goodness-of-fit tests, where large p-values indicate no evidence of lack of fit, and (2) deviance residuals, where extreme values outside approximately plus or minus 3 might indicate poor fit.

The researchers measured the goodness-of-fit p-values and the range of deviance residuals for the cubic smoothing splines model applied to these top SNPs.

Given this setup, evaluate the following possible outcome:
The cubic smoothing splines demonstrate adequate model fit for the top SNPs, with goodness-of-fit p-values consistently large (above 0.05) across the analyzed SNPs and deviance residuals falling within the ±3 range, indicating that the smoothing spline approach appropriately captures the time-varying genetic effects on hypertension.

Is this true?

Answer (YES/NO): YES